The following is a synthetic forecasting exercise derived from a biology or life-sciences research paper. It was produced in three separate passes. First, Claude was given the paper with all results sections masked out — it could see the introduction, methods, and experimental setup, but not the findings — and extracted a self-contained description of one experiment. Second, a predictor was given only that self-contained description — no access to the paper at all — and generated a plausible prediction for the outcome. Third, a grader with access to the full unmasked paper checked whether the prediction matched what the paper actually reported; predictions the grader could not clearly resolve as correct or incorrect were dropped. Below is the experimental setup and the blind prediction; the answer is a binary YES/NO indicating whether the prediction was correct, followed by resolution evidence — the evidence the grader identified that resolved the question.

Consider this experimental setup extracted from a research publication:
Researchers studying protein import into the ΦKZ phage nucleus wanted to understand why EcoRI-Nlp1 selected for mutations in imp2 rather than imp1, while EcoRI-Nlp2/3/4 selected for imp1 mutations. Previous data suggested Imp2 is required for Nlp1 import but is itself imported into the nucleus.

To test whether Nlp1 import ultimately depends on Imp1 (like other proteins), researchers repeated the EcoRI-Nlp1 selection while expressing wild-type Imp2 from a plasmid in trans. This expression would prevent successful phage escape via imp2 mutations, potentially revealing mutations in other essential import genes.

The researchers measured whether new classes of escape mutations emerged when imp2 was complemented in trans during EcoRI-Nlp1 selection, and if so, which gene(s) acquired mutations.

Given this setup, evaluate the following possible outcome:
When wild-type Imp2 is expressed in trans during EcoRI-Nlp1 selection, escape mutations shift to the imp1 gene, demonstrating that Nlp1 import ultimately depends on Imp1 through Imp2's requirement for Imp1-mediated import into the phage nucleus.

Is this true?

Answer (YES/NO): YES